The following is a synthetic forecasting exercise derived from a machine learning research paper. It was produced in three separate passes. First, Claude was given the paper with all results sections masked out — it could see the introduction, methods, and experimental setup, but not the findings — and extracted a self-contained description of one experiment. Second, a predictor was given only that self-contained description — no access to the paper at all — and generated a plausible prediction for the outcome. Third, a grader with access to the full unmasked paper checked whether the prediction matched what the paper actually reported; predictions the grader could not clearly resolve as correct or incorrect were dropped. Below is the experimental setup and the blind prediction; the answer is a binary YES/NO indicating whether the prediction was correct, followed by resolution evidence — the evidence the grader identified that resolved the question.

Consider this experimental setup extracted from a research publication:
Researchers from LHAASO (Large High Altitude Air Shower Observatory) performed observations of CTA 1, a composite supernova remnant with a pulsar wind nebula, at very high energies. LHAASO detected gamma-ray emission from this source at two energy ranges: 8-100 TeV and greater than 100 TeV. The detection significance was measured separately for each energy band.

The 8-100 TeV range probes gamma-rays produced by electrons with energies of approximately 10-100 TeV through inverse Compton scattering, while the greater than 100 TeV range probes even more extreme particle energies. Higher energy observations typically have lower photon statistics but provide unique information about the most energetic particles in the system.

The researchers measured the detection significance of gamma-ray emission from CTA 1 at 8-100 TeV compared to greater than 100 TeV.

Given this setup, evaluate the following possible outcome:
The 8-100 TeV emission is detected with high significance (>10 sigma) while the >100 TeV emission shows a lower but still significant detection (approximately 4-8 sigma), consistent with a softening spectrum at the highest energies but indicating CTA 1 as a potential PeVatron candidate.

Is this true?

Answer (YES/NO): NO